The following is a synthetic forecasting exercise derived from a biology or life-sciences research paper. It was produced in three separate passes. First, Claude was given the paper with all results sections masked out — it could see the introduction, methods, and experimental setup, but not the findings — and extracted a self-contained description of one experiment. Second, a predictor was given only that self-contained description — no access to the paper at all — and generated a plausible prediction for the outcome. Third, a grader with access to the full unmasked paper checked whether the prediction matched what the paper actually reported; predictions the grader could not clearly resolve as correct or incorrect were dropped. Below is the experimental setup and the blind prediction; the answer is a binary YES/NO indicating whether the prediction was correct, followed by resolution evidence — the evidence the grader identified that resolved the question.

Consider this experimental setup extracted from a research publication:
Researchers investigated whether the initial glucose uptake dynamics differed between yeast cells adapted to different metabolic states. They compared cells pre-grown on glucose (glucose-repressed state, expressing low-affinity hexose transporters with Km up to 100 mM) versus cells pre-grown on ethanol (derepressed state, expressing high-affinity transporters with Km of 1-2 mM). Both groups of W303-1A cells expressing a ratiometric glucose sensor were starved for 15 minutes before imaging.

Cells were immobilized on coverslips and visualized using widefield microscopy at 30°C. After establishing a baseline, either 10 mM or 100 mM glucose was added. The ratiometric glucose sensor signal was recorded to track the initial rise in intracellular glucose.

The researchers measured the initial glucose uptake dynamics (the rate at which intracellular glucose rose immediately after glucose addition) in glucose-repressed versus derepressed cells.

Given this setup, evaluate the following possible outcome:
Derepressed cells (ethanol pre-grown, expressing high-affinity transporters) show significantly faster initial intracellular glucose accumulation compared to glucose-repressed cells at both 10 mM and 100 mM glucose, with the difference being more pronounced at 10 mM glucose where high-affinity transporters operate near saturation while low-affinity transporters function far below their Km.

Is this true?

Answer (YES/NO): NO